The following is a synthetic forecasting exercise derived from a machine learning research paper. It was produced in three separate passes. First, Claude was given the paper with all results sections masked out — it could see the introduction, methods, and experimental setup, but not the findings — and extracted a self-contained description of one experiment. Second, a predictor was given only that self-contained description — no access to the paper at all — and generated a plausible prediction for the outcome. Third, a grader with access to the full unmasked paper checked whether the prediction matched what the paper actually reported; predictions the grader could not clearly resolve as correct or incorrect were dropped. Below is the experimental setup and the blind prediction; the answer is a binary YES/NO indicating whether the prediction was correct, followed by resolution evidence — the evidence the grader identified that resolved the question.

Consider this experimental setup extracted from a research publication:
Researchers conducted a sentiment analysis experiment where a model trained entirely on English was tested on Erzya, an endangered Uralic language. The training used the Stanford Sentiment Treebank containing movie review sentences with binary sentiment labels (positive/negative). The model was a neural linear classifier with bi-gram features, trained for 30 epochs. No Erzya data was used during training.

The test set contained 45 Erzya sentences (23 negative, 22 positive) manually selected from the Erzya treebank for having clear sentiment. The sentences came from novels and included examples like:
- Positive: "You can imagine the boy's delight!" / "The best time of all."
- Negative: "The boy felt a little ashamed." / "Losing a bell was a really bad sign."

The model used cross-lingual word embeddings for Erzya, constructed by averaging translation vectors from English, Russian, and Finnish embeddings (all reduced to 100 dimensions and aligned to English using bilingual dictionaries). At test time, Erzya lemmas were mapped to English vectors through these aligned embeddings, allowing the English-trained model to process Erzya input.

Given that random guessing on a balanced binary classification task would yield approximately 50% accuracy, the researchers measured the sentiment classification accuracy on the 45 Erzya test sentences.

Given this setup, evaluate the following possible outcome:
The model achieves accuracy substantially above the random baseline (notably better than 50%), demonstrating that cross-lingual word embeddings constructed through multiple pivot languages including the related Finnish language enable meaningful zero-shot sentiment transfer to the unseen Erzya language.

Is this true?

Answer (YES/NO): NO